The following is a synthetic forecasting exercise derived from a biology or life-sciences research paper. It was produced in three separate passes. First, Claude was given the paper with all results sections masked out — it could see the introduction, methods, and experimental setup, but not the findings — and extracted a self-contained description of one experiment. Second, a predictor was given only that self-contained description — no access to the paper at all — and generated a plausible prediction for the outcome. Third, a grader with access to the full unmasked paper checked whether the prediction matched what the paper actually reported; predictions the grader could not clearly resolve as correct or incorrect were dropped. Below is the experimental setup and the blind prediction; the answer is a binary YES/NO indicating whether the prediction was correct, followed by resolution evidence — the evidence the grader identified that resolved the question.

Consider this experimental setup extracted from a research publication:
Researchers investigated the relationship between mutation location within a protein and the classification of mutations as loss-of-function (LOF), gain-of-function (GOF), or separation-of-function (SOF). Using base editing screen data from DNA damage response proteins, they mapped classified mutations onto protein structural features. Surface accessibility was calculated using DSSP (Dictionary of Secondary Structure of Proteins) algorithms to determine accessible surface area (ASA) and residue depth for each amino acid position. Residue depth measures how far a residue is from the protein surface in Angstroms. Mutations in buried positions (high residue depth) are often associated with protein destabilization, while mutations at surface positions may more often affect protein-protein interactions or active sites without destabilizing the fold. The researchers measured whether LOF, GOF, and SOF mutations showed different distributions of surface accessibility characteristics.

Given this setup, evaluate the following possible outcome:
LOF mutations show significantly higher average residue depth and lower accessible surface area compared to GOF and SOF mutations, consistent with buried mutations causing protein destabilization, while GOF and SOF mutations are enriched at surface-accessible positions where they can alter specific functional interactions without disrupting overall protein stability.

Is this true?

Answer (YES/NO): NO